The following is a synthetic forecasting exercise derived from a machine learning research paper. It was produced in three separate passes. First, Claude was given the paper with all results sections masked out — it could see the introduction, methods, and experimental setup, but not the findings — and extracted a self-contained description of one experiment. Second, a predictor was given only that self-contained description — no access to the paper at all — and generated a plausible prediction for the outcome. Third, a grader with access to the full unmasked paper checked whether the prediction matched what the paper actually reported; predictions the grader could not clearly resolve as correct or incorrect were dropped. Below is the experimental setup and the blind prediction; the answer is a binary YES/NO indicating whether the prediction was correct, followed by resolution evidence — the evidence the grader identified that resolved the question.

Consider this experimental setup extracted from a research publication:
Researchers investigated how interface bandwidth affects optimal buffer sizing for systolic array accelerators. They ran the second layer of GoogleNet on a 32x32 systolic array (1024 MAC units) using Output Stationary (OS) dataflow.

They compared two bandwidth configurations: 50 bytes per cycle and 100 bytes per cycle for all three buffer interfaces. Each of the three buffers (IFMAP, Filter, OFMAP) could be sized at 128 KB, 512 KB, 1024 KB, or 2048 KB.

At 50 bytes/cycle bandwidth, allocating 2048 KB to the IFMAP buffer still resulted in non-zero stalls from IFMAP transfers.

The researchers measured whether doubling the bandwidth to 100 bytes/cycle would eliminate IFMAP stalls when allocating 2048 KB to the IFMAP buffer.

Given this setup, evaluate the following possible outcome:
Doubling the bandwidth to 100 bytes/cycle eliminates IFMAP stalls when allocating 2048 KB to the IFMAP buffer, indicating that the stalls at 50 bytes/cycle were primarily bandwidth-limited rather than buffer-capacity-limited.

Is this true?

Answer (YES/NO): YES